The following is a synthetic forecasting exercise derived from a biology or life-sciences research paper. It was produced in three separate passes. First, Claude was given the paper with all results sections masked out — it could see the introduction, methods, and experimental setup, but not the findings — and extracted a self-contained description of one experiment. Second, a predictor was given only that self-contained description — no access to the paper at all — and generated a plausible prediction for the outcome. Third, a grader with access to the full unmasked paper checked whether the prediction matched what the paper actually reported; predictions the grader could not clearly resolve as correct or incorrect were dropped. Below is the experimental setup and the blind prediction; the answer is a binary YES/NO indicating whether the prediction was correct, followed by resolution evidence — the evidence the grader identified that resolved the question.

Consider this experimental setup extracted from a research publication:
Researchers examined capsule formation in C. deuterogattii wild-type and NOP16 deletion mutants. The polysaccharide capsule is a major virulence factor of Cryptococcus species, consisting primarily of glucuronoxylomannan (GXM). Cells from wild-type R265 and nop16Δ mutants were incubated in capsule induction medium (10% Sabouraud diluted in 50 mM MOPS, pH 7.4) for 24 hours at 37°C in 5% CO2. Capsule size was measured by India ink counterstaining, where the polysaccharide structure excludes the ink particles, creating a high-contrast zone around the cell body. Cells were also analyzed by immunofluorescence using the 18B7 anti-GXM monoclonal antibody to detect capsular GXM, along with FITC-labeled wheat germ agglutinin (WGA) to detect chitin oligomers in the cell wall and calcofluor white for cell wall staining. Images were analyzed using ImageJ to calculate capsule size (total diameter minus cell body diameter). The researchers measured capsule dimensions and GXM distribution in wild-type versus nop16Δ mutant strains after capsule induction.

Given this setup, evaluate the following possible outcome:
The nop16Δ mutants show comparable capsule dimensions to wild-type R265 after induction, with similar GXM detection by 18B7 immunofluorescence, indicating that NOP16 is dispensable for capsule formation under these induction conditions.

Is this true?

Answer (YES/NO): NO